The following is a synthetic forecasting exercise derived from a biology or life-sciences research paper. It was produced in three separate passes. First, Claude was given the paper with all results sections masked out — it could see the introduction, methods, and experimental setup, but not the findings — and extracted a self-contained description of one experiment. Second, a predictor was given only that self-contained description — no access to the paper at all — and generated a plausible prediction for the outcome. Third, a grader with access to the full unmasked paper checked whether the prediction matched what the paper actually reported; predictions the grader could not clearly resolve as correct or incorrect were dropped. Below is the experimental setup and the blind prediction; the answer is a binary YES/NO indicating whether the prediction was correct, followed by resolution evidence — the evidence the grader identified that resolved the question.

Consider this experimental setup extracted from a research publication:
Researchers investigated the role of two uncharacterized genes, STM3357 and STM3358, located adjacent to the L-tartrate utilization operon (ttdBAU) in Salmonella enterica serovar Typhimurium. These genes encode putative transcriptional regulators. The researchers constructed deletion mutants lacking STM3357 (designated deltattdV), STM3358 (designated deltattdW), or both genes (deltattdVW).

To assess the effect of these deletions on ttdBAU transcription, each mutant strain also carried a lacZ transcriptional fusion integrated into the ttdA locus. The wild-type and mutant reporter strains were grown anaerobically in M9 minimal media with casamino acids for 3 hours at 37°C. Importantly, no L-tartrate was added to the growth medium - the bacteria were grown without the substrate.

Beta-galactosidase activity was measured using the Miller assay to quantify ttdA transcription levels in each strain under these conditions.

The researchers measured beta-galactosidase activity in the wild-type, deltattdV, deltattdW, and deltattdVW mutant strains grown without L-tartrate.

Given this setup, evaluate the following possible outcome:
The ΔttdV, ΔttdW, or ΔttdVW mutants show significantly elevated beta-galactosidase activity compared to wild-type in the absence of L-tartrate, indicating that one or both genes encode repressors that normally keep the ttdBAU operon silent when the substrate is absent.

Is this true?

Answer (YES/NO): YES